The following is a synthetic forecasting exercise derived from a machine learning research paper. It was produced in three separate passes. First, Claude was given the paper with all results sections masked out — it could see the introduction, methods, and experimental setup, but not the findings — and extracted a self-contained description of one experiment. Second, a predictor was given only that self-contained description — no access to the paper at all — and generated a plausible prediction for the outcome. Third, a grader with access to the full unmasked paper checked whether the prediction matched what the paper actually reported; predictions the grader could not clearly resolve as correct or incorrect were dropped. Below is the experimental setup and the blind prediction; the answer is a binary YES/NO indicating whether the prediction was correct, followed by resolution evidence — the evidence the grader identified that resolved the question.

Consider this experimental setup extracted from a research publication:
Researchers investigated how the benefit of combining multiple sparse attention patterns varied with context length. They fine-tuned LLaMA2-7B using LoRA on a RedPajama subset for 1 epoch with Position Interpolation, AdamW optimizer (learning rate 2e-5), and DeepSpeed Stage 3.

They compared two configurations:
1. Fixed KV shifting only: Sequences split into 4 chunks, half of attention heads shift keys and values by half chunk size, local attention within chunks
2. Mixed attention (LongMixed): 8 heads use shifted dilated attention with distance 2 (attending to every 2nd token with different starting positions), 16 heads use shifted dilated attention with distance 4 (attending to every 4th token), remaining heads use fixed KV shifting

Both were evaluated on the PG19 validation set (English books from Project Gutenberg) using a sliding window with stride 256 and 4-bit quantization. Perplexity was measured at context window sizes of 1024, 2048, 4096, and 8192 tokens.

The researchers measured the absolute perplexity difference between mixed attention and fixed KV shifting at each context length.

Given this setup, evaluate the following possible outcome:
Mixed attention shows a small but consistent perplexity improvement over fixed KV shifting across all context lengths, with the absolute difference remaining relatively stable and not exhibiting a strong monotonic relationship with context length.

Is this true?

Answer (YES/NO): NO